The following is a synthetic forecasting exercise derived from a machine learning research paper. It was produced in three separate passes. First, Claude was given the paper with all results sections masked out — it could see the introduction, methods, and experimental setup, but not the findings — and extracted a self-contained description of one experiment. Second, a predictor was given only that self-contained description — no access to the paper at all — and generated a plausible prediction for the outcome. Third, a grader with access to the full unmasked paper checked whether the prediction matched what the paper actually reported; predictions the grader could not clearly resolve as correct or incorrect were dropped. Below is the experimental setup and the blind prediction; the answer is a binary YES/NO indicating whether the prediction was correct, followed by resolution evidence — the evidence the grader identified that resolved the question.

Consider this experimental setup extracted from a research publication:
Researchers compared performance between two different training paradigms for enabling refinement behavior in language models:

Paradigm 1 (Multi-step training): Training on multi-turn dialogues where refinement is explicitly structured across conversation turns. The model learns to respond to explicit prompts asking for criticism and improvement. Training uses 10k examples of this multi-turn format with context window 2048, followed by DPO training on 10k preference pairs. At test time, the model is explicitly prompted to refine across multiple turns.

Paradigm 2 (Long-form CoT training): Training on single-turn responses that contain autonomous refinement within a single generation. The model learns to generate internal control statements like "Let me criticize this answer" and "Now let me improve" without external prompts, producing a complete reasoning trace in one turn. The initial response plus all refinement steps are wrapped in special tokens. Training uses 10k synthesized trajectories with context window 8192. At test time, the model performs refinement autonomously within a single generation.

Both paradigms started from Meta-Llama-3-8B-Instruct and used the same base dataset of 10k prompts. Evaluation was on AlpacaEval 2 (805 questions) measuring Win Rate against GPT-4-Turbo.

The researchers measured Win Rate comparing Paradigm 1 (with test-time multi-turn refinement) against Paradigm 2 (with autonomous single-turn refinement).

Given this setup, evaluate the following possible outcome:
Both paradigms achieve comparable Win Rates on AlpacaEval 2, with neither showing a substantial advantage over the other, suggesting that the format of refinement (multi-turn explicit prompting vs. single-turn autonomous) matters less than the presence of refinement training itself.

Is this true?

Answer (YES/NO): NO